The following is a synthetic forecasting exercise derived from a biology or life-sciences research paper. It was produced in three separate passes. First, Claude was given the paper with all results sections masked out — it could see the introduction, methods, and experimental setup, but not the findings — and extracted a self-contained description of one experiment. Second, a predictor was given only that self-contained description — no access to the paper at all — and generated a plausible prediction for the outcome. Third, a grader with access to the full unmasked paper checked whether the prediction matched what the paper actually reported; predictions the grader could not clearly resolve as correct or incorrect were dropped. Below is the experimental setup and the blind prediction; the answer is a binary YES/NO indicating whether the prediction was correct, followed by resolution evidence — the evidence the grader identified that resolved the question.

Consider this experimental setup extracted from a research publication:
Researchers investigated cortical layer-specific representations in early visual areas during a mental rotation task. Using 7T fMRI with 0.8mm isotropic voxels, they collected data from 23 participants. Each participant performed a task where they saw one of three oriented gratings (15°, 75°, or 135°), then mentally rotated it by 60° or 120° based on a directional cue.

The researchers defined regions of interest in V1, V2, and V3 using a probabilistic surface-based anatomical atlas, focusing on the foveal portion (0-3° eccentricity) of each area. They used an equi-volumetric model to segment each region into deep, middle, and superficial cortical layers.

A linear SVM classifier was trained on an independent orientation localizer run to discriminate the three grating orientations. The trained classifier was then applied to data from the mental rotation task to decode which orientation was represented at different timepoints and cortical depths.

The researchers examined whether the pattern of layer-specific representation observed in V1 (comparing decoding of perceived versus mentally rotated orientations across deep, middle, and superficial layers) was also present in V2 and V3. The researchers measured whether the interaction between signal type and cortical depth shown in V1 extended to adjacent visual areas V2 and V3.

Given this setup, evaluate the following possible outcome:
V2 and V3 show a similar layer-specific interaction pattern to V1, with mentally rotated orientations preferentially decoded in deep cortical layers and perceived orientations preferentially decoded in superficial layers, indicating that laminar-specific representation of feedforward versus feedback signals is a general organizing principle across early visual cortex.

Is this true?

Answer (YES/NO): NO